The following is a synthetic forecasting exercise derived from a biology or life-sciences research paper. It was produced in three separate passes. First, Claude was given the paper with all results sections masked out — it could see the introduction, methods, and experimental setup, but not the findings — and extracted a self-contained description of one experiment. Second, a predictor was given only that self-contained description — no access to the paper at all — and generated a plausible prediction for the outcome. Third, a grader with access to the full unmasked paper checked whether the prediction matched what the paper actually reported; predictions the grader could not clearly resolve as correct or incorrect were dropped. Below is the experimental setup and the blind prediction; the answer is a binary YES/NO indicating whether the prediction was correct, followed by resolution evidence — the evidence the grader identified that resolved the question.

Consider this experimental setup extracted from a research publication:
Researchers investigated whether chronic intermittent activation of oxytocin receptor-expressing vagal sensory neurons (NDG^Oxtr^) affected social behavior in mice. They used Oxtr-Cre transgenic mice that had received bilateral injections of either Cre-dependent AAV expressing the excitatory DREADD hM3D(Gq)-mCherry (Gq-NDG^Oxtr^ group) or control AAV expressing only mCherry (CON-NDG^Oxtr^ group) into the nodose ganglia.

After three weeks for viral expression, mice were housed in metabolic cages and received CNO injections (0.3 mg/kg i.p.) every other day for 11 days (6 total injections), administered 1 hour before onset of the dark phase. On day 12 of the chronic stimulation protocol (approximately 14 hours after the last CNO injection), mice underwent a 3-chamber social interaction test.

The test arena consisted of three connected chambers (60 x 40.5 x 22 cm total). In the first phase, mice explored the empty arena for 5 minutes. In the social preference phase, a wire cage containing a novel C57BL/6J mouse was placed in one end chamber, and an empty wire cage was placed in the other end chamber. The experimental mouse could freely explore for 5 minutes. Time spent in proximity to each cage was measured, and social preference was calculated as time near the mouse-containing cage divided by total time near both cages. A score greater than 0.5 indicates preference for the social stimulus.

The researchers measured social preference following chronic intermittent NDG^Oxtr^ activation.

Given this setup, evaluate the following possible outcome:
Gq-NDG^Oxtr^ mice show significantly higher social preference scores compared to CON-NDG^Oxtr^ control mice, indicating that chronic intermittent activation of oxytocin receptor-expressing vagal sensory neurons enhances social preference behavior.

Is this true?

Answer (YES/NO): NO